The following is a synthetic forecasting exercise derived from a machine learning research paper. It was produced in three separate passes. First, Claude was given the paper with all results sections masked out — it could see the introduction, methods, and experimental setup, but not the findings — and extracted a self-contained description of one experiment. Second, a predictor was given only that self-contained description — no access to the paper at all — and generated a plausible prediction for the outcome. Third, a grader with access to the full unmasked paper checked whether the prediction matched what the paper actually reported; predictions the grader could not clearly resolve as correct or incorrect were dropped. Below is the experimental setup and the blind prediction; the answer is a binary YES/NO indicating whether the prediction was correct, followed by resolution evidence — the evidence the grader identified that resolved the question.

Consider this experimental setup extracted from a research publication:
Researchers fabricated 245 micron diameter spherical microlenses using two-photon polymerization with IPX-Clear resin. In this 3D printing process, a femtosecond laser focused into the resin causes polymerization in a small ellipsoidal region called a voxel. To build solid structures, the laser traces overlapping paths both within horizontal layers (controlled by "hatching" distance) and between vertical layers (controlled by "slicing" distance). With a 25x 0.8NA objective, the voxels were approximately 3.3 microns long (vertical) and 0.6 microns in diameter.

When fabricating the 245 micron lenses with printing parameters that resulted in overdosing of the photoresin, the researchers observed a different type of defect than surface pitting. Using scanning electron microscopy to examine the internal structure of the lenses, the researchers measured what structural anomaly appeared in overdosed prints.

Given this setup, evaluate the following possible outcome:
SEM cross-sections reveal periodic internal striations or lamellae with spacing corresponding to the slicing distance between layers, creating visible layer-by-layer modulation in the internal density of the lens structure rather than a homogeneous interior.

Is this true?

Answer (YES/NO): NO